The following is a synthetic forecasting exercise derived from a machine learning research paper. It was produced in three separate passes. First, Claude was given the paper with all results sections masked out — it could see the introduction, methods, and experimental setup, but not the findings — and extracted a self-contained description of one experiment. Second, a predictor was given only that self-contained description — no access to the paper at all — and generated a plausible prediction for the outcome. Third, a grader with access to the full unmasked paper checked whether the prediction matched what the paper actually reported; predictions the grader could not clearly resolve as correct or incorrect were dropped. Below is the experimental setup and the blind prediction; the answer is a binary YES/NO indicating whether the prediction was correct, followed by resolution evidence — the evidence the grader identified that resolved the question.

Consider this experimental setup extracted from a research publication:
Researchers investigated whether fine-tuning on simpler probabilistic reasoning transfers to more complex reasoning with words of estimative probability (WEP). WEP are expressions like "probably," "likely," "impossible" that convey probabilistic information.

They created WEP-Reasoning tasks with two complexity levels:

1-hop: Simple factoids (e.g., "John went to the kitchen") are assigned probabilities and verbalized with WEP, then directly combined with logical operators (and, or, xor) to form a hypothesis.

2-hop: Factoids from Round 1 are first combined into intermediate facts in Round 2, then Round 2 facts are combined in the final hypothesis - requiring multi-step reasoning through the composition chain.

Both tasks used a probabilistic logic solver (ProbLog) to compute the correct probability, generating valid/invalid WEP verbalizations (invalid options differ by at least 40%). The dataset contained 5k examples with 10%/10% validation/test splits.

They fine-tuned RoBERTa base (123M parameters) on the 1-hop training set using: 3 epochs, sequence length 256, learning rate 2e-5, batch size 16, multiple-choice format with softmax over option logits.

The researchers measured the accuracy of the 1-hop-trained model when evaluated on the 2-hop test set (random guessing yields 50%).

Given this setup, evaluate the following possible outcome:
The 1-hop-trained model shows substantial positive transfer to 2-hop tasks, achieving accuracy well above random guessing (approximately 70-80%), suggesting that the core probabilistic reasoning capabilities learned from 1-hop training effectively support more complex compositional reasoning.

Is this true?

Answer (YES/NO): NO